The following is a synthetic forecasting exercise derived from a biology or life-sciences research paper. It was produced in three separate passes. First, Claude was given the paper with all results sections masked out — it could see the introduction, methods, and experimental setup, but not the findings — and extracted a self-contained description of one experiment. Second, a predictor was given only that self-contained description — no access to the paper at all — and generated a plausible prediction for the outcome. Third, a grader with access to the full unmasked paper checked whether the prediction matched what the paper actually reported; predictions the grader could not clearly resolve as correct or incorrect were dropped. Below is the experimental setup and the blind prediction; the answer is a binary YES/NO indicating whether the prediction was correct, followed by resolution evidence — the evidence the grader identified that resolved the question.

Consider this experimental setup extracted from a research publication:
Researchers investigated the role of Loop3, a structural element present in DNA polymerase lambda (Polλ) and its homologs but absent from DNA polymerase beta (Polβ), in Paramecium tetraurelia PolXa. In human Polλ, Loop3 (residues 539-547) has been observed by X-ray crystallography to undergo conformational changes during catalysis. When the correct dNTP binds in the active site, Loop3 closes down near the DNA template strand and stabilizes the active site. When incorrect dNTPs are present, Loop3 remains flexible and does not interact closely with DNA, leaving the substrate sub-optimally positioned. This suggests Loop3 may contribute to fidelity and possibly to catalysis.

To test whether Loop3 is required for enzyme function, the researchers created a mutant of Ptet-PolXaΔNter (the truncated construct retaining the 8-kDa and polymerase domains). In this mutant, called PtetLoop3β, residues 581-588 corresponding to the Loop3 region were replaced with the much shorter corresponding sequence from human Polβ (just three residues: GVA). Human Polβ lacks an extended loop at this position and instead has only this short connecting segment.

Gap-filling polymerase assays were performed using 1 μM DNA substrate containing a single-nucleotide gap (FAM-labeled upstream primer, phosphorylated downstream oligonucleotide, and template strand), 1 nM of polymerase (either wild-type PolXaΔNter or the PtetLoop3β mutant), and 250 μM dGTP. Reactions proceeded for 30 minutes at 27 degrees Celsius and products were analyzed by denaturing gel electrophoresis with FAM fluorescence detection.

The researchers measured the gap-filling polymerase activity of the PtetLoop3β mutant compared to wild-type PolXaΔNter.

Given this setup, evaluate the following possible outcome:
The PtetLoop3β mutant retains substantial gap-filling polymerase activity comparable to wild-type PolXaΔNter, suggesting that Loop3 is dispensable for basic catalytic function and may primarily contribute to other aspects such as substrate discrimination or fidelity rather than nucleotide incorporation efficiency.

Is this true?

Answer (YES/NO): YES